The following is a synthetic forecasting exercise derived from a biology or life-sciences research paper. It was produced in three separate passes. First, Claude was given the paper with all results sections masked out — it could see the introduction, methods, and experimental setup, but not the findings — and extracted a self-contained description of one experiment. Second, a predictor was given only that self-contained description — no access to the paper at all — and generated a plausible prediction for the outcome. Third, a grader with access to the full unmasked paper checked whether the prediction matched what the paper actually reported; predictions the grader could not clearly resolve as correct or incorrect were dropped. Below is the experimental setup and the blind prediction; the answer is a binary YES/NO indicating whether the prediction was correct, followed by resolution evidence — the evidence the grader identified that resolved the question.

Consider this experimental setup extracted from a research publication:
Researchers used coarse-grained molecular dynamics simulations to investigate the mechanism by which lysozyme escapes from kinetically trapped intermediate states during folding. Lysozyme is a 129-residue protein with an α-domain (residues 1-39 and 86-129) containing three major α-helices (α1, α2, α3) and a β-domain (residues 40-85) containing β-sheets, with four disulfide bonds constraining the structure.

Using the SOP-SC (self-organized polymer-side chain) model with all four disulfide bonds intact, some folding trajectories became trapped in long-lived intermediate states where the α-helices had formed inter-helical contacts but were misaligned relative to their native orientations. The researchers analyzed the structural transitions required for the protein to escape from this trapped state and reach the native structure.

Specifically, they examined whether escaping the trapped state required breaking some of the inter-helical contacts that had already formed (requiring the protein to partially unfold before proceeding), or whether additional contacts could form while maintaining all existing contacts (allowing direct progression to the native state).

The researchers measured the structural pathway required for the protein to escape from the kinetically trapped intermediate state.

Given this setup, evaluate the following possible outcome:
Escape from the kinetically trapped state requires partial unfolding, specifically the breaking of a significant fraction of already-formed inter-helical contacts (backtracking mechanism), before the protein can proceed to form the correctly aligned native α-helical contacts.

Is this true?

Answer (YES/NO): YES